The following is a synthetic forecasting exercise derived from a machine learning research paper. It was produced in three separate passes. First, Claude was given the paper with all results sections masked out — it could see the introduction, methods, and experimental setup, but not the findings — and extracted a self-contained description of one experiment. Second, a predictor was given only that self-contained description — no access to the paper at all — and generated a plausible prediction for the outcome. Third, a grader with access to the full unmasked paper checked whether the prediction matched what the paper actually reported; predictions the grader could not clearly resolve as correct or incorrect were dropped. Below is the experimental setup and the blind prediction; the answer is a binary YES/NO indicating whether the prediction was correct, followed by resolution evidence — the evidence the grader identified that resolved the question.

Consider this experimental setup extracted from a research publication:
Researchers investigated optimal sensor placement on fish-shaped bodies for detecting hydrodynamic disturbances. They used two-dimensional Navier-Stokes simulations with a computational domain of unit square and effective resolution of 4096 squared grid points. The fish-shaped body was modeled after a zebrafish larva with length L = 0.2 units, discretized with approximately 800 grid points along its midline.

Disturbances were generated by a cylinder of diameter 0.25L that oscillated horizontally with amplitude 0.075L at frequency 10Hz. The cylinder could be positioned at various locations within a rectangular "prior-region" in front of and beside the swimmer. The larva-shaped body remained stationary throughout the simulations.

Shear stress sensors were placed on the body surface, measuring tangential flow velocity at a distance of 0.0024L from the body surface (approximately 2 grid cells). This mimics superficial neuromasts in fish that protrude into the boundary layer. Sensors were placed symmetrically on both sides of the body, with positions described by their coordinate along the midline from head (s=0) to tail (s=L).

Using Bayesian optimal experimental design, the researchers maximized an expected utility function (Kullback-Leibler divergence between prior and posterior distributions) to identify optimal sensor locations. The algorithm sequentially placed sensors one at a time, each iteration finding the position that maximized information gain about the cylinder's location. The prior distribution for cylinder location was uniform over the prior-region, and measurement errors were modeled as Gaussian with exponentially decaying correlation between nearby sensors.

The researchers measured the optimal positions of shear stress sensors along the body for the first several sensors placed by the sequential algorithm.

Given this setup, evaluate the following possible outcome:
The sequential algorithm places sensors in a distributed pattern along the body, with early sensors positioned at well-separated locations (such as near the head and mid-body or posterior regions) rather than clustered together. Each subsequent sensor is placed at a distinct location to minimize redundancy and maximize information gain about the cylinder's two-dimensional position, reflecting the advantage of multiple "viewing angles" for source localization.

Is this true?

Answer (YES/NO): YES